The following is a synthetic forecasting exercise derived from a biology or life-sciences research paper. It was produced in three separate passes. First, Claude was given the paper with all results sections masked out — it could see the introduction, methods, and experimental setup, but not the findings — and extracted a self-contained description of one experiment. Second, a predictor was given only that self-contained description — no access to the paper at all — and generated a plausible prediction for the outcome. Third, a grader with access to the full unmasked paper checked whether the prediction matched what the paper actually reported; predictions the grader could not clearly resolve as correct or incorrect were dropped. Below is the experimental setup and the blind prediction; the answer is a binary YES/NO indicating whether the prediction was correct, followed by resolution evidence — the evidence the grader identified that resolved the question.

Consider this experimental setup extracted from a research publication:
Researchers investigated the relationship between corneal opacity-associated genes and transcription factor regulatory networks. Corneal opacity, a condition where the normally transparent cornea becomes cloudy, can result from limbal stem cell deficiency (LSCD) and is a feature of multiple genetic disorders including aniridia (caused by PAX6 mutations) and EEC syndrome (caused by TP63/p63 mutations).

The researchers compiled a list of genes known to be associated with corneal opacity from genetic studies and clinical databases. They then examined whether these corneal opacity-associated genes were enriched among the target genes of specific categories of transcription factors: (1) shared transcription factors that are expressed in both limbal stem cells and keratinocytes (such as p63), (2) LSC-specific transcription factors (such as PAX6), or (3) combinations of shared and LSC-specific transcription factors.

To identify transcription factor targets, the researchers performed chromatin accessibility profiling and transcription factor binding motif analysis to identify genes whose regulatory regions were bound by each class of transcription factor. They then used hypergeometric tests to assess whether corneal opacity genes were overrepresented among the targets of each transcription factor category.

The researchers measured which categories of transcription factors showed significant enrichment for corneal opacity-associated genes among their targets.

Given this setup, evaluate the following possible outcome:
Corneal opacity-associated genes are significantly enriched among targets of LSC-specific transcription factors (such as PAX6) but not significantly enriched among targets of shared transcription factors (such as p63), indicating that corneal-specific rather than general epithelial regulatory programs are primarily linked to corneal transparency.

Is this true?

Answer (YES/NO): NO